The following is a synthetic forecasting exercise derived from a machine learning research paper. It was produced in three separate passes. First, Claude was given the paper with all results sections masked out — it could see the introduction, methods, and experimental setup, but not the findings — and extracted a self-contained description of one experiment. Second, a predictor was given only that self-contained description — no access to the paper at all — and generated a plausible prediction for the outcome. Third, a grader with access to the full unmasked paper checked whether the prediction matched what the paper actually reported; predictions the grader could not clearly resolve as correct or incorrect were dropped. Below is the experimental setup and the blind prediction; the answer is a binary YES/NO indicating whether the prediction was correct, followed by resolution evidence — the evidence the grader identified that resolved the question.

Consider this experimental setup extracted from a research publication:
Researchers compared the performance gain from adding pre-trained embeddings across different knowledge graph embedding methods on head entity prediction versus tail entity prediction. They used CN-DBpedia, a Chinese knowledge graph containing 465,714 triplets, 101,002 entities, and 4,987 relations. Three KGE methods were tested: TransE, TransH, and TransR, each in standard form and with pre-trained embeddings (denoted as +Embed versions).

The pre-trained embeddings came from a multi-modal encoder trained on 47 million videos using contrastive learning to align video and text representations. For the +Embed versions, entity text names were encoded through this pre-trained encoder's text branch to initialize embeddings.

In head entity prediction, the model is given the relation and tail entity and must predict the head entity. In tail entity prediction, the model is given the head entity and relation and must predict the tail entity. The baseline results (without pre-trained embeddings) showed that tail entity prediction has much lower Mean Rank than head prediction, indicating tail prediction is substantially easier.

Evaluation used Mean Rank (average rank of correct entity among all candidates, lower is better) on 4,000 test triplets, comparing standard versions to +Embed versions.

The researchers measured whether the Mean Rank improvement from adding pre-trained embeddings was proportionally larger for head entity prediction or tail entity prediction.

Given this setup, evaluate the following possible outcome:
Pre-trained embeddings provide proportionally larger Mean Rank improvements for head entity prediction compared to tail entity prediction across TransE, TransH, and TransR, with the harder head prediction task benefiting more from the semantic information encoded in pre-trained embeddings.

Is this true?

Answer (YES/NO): NO